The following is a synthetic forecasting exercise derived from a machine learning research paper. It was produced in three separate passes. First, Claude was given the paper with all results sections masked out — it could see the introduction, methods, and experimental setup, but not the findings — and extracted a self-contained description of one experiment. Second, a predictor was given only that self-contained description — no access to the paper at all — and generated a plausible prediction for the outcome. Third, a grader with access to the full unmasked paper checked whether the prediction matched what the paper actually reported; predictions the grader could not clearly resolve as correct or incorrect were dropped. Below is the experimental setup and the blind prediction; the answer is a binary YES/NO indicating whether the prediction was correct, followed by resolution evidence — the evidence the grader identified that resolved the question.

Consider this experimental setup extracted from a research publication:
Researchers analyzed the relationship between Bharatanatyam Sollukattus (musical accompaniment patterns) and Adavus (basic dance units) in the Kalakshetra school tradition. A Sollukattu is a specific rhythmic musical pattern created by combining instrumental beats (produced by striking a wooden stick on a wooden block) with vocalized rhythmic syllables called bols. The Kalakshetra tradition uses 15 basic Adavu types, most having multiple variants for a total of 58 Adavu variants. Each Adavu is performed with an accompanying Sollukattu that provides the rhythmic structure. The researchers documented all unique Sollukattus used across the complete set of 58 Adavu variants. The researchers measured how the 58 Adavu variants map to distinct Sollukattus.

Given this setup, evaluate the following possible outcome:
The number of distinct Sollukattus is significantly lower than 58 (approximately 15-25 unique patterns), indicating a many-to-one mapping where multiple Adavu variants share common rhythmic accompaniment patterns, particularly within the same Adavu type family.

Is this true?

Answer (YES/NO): YES